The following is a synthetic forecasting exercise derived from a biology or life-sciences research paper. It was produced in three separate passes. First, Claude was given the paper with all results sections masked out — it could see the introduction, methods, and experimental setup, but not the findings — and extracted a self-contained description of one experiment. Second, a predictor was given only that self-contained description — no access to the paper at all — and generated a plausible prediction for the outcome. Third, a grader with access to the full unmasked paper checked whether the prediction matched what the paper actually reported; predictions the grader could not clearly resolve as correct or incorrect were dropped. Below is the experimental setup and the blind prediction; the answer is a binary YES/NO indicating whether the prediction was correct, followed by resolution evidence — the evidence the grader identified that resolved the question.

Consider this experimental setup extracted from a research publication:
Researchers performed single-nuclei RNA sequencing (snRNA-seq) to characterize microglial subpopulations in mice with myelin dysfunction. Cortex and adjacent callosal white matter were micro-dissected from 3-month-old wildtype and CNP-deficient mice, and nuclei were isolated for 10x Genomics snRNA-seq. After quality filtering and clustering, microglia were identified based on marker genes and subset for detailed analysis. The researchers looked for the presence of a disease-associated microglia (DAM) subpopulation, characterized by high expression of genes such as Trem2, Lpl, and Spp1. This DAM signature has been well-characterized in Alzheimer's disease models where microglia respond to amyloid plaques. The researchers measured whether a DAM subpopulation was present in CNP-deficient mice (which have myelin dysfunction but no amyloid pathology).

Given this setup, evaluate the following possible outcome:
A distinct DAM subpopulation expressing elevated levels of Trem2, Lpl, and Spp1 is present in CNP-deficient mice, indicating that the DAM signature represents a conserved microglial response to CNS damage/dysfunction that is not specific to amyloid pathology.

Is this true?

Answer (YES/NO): YES